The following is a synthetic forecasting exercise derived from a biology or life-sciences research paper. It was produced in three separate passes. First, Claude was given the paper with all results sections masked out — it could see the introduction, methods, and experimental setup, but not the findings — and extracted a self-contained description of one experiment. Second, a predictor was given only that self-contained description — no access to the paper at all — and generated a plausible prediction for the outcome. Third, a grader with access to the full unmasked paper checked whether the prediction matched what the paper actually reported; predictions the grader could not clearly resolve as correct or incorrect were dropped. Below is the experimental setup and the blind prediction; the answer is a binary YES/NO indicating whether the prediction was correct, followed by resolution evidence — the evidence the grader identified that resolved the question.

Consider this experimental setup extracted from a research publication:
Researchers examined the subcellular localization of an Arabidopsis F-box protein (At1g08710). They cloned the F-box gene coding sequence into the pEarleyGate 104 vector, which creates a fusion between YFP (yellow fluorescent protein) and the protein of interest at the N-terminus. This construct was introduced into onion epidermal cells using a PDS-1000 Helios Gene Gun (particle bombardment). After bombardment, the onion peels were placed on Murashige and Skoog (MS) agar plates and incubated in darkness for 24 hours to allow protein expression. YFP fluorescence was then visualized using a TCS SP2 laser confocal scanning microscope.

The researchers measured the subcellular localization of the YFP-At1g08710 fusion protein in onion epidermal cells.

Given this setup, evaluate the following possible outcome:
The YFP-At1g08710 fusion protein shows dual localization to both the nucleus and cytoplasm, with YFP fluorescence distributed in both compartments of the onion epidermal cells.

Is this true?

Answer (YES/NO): NO